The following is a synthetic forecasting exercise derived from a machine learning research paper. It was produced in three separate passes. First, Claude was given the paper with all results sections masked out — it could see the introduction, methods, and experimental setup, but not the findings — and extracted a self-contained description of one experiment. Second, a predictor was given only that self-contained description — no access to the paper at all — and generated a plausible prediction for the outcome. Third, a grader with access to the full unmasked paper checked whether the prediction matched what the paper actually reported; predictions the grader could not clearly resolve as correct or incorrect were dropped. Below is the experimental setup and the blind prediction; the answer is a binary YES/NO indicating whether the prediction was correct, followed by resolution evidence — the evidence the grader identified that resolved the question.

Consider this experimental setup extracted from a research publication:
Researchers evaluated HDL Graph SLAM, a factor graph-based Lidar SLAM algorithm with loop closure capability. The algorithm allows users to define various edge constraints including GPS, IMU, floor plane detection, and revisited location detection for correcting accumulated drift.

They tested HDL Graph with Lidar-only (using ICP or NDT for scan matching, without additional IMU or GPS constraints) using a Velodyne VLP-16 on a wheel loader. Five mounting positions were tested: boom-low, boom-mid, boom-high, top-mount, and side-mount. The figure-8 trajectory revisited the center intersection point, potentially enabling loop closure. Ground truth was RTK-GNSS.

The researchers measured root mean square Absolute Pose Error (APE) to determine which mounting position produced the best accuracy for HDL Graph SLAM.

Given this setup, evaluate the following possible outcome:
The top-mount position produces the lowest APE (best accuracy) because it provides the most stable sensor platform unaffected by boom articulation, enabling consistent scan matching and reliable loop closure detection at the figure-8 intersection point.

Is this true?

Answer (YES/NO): NO